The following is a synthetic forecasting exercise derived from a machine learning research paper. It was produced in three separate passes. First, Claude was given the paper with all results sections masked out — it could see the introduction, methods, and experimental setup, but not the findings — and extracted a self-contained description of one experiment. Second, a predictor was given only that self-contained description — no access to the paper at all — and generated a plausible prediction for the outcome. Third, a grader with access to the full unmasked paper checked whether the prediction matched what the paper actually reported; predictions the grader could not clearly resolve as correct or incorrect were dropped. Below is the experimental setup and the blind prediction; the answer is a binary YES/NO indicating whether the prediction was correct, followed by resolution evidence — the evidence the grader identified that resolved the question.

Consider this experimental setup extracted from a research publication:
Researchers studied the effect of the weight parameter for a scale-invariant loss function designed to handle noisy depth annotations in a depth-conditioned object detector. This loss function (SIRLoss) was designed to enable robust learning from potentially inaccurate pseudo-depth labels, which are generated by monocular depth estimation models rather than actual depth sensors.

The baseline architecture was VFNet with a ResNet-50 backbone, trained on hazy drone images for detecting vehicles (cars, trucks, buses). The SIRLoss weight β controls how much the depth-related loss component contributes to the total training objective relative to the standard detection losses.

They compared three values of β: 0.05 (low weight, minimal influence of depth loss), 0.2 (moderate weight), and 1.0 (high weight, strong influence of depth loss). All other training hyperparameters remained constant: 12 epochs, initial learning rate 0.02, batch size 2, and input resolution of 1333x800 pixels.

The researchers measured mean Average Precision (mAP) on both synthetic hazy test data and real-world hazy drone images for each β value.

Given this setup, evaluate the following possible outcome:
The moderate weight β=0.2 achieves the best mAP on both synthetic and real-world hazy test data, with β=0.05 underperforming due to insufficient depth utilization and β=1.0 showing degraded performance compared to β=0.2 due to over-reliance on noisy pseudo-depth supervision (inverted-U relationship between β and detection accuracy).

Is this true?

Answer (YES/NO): YES